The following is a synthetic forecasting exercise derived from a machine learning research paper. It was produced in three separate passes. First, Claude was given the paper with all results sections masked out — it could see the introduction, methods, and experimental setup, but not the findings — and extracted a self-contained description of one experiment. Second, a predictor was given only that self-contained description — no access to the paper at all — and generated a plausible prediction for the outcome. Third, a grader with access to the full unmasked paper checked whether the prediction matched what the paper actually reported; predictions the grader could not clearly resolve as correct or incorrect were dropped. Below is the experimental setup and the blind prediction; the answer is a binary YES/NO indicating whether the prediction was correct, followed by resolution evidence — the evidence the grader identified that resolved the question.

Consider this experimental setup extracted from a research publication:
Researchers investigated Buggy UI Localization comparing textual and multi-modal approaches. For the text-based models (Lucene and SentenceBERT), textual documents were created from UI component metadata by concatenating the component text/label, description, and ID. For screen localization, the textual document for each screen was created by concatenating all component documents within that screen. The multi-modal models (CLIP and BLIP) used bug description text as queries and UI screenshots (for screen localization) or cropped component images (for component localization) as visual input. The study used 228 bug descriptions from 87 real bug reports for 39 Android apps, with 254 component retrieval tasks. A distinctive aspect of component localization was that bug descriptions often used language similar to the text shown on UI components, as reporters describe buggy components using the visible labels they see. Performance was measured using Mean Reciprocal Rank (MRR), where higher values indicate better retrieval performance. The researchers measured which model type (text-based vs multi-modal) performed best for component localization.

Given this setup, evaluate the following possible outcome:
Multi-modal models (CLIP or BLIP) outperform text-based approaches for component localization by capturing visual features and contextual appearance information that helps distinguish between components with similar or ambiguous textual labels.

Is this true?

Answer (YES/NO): NO